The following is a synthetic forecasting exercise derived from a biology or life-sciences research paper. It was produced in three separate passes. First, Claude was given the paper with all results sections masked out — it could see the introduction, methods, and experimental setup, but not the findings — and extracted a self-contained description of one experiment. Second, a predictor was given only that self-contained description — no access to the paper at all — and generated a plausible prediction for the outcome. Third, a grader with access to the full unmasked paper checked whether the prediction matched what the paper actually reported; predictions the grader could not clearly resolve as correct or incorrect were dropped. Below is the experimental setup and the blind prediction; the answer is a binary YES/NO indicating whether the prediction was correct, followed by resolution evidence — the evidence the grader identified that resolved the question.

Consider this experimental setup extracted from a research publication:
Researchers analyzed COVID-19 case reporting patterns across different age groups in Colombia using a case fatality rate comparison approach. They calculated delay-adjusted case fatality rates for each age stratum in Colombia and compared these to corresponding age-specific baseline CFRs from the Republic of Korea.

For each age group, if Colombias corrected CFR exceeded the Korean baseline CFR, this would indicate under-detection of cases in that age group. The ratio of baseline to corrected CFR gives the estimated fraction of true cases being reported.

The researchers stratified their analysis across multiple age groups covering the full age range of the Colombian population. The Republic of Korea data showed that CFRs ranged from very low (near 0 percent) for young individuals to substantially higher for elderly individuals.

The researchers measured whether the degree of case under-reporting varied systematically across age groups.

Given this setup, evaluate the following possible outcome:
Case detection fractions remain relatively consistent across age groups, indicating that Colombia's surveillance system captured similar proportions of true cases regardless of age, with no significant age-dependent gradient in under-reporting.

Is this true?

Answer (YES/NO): NO